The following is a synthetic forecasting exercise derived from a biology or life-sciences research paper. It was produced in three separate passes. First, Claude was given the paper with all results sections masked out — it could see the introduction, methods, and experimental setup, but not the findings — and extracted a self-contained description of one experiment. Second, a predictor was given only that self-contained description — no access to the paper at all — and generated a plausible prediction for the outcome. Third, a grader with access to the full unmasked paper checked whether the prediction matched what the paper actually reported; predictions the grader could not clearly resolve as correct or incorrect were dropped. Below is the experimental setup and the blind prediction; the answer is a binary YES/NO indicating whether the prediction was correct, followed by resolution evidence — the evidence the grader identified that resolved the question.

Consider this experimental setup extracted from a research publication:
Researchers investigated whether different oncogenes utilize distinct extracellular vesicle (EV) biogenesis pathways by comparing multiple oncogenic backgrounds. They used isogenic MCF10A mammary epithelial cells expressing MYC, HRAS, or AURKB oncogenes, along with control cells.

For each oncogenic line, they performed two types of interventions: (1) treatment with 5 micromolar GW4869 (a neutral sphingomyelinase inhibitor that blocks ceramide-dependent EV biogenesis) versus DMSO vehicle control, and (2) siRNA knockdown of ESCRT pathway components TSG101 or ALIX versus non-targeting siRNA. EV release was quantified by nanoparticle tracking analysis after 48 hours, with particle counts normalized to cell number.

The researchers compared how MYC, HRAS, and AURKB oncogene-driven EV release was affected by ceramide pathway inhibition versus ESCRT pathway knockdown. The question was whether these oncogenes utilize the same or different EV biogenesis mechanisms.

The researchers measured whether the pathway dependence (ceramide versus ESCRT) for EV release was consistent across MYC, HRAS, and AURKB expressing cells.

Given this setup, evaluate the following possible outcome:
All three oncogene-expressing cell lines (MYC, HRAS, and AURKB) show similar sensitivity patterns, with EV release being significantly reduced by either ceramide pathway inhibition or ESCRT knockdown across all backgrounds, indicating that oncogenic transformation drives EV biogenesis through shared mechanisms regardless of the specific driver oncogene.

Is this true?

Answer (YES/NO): NO